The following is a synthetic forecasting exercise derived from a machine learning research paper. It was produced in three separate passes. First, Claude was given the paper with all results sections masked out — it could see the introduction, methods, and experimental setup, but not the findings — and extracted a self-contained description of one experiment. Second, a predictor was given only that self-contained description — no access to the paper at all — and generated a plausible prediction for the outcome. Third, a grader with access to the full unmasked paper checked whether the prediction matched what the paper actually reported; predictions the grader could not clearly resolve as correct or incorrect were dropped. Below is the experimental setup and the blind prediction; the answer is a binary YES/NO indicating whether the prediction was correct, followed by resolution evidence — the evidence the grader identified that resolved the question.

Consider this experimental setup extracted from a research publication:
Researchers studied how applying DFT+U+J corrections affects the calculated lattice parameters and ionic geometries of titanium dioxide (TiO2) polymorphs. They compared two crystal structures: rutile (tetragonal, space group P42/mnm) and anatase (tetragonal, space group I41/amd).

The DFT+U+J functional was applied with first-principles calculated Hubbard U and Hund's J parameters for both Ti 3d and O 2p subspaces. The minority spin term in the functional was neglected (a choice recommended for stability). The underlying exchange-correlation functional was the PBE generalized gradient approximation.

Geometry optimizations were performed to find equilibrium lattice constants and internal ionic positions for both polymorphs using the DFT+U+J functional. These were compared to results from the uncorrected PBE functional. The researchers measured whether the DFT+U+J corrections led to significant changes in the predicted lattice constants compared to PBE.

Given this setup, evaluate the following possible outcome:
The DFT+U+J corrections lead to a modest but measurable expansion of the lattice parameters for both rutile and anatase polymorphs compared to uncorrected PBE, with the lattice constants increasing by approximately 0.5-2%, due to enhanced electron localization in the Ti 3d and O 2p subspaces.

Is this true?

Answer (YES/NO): NO